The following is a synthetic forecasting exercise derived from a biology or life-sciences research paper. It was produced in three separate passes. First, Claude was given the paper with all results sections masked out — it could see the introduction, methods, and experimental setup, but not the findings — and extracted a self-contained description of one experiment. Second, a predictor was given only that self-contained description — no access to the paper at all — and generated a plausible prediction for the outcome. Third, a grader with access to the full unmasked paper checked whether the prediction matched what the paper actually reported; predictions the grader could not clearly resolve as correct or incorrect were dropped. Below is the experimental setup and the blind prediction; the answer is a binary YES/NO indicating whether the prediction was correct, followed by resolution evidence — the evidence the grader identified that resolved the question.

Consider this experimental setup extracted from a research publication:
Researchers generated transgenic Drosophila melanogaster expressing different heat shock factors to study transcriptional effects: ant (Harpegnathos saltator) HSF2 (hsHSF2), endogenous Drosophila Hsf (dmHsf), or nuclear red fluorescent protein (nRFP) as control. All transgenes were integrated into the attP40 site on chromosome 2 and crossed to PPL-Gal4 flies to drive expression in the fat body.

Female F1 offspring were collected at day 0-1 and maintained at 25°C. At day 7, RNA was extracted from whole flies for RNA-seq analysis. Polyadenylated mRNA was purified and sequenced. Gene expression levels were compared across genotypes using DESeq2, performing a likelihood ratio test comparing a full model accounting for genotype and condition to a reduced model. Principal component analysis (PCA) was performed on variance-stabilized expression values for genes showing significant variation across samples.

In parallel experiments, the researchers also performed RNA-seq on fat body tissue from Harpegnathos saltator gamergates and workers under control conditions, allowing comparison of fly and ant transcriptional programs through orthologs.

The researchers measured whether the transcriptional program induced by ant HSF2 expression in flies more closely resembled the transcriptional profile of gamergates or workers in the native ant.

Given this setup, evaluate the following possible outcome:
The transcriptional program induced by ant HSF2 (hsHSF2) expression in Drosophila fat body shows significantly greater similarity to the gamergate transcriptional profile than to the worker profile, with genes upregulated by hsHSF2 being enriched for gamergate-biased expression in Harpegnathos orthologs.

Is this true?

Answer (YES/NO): YES